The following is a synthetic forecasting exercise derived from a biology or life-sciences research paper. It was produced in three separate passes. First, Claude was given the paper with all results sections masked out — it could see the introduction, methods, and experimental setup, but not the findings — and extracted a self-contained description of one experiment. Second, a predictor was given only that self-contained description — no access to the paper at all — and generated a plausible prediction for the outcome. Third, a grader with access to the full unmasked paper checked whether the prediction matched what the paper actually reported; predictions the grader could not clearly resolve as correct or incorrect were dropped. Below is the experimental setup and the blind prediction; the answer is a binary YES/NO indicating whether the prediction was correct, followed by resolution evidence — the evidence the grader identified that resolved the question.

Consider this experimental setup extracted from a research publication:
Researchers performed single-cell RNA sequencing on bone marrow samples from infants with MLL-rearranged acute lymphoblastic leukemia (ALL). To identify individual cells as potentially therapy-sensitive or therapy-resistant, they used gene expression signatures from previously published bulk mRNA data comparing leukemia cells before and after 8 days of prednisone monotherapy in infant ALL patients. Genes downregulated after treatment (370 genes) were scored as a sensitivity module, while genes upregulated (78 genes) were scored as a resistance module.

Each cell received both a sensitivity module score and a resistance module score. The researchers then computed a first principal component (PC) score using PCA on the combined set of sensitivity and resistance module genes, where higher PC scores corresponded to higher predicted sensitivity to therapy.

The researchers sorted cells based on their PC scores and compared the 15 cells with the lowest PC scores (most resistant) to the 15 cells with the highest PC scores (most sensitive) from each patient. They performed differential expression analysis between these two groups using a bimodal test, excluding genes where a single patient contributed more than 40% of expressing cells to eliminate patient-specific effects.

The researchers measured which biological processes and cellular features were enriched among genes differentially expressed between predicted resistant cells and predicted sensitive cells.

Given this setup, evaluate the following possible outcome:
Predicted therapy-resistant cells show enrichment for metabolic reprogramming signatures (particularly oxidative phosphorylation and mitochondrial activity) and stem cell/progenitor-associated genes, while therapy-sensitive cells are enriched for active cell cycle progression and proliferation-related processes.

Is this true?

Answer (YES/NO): NO